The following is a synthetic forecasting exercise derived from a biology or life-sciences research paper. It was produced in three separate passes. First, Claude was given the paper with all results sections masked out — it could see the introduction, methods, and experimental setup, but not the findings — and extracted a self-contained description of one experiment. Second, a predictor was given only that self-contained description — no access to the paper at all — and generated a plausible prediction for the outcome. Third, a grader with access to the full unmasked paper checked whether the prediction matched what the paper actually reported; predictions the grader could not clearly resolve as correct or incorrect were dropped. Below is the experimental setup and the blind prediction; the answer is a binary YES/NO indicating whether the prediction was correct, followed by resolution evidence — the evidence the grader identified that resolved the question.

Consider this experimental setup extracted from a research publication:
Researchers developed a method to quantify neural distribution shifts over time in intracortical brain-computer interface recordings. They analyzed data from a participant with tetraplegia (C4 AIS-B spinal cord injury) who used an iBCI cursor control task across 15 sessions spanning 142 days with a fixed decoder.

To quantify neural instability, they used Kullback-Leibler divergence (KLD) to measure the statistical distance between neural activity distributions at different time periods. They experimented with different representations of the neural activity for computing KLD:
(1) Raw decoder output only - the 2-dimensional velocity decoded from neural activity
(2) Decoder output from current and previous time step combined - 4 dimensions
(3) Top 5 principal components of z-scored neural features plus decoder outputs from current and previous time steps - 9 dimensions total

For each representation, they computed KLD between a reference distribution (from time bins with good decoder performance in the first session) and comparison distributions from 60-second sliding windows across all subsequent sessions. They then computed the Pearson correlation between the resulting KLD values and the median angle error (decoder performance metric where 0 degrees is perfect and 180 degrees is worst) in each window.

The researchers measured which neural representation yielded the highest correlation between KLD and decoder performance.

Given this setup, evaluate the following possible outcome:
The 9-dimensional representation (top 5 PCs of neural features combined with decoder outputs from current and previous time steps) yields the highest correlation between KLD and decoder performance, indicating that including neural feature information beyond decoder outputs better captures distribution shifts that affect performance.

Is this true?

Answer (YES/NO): YES